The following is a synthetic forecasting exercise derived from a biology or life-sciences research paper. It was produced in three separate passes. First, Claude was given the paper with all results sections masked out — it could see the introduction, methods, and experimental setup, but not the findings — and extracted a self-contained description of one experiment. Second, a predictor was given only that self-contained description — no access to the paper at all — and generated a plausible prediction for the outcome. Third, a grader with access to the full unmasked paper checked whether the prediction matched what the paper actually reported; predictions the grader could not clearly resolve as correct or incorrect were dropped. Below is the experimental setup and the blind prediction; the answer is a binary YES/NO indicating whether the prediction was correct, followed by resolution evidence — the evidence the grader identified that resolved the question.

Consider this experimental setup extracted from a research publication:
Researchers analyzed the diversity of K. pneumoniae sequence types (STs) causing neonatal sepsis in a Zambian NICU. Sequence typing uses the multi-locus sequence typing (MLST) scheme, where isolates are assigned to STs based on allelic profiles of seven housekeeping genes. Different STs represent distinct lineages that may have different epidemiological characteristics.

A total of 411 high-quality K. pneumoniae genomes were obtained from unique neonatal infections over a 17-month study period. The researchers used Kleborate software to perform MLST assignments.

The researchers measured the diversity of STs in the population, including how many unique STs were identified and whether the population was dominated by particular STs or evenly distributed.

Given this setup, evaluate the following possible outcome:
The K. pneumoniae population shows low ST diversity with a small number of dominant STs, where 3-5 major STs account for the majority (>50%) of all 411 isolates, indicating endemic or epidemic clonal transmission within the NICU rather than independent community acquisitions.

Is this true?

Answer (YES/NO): NO